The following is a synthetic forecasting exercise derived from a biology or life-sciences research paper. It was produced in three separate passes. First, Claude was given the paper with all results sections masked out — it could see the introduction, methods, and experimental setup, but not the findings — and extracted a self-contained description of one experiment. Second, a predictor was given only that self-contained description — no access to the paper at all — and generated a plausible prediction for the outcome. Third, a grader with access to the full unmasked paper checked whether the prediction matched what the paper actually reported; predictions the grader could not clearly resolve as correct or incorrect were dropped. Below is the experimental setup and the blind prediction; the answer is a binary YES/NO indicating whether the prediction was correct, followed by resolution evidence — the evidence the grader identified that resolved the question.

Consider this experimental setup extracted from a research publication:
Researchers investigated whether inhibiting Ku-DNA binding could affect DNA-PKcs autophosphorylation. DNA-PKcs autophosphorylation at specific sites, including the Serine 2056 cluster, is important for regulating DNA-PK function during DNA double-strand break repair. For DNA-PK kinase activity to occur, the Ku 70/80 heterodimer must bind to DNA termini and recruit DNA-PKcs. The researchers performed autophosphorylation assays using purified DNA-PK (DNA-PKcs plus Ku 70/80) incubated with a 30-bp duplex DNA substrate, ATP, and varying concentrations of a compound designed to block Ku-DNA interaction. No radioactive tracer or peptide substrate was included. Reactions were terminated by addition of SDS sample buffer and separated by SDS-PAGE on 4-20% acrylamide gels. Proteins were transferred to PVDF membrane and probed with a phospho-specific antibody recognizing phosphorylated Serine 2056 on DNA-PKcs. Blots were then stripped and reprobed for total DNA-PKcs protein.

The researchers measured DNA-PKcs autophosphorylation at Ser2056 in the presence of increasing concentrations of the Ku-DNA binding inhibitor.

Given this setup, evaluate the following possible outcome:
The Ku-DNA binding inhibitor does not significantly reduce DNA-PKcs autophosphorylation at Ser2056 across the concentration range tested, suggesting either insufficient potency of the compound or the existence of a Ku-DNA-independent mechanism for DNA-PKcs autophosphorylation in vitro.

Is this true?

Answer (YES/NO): NO